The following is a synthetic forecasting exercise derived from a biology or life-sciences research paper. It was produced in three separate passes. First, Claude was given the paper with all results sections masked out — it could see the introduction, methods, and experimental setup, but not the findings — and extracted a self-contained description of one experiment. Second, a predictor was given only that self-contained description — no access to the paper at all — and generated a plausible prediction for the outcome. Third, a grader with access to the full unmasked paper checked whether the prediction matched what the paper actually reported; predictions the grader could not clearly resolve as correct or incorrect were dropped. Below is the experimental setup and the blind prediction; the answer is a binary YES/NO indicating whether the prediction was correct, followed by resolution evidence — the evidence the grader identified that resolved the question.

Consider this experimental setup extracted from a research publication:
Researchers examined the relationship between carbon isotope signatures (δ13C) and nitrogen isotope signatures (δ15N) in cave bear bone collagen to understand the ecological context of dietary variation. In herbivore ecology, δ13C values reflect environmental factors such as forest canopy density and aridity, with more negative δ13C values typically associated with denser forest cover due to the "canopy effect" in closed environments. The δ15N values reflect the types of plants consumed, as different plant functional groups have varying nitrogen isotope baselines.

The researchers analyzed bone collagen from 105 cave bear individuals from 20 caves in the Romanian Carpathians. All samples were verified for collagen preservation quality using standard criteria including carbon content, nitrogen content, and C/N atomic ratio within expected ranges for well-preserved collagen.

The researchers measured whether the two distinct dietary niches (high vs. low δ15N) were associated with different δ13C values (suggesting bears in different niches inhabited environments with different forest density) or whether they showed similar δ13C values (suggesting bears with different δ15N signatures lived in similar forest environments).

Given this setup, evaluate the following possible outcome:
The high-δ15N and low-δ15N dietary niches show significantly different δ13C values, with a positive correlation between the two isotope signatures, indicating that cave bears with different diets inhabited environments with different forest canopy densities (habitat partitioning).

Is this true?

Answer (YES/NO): NO